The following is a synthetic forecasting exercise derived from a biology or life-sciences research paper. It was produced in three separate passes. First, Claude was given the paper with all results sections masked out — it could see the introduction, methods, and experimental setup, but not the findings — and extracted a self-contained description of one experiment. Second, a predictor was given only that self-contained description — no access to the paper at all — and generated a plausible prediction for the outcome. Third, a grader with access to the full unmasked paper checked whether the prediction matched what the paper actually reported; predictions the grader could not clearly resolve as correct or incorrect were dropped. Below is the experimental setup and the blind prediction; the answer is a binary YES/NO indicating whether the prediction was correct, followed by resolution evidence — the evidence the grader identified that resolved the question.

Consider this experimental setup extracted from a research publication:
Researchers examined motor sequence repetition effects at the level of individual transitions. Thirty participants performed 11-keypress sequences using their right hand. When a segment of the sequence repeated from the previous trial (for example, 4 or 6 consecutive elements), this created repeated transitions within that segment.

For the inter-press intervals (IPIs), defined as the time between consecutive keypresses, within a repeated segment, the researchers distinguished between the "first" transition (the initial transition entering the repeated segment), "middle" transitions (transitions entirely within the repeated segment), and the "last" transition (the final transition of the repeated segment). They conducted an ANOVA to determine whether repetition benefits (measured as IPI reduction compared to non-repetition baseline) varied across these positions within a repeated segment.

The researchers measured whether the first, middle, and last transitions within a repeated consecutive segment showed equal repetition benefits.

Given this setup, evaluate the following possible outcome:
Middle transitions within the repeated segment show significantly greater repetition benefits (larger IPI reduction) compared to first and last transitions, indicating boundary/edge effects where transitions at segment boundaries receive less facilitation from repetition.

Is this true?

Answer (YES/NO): NO